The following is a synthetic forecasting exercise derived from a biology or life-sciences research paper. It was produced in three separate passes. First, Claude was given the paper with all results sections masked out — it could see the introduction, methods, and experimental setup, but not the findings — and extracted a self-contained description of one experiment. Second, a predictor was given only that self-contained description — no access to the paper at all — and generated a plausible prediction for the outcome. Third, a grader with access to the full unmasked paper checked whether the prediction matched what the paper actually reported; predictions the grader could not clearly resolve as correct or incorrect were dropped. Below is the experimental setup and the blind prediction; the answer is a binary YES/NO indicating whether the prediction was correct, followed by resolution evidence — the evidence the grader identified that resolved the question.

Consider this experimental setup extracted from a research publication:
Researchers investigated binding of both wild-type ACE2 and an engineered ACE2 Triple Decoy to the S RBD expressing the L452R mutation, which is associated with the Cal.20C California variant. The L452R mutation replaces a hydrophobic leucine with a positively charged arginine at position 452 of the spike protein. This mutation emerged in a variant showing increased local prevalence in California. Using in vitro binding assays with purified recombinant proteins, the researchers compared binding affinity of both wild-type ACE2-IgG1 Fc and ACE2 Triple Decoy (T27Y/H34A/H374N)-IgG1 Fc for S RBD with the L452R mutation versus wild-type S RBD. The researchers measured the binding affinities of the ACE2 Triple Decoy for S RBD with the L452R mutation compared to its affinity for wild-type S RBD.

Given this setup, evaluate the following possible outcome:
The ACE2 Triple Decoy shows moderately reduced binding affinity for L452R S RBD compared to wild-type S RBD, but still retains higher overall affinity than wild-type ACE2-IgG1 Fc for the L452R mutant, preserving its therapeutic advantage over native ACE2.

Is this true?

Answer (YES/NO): NO